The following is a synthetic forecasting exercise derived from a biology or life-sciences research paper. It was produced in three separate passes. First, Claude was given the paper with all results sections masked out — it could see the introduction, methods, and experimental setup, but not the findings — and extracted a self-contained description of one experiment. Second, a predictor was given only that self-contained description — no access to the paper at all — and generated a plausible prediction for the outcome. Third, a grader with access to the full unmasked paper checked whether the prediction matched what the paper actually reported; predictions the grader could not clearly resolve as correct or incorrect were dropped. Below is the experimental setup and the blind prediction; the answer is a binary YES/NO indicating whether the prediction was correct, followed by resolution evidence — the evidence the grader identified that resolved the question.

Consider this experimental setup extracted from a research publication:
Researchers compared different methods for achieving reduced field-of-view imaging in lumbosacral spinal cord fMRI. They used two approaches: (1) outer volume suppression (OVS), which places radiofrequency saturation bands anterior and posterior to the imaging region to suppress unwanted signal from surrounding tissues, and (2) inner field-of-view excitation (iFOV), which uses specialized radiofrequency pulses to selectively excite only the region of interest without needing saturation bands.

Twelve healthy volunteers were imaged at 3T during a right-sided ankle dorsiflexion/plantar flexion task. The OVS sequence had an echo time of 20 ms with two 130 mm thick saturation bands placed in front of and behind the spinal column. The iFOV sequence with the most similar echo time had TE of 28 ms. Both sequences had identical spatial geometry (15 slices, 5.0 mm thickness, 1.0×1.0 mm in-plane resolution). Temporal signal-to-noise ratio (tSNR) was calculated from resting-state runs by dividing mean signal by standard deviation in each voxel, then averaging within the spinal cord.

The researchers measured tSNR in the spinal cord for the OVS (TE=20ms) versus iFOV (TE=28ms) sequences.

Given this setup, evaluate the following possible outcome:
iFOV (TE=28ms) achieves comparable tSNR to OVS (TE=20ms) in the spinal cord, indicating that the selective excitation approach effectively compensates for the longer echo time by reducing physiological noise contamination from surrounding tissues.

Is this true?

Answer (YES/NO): YES